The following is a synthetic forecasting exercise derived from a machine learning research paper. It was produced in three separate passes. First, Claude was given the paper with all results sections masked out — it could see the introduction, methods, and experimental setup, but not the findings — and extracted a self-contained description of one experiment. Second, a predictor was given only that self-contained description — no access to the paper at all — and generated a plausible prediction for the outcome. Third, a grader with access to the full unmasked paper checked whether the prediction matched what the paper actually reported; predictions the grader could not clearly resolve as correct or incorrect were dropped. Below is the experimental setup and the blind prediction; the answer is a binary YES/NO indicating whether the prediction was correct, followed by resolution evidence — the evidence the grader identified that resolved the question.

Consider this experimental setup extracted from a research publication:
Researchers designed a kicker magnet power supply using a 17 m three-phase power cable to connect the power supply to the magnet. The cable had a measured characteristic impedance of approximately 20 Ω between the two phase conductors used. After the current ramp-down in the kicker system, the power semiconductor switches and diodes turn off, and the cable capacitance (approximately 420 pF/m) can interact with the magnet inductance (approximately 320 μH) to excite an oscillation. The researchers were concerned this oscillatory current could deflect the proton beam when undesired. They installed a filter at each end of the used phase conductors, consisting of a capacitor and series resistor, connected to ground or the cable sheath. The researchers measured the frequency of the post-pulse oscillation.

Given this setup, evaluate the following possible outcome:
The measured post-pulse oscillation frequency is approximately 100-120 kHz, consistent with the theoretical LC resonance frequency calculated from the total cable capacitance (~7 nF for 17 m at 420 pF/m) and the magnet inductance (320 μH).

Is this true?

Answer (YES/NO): NO